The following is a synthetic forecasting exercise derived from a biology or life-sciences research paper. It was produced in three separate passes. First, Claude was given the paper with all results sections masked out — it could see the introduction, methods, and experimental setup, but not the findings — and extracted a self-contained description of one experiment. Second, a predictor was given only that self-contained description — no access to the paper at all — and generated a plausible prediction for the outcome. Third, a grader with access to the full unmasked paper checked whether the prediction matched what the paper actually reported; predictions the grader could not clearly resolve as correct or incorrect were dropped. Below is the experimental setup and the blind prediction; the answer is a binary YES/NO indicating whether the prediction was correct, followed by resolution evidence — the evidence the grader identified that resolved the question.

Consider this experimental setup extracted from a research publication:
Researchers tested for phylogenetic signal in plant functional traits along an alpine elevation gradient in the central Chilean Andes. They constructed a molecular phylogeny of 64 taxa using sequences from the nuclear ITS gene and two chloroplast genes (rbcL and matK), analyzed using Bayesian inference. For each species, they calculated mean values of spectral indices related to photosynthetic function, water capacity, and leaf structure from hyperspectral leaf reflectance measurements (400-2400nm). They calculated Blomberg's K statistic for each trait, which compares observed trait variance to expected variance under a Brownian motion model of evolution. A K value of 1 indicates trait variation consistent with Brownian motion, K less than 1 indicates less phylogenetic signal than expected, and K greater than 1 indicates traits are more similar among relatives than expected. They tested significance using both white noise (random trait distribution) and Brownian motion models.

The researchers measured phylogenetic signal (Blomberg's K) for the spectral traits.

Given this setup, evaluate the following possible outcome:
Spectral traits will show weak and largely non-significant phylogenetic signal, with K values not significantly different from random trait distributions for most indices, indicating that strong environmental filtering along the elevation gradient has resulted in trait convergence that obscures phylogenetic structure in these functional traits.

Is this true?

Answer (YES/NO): NO